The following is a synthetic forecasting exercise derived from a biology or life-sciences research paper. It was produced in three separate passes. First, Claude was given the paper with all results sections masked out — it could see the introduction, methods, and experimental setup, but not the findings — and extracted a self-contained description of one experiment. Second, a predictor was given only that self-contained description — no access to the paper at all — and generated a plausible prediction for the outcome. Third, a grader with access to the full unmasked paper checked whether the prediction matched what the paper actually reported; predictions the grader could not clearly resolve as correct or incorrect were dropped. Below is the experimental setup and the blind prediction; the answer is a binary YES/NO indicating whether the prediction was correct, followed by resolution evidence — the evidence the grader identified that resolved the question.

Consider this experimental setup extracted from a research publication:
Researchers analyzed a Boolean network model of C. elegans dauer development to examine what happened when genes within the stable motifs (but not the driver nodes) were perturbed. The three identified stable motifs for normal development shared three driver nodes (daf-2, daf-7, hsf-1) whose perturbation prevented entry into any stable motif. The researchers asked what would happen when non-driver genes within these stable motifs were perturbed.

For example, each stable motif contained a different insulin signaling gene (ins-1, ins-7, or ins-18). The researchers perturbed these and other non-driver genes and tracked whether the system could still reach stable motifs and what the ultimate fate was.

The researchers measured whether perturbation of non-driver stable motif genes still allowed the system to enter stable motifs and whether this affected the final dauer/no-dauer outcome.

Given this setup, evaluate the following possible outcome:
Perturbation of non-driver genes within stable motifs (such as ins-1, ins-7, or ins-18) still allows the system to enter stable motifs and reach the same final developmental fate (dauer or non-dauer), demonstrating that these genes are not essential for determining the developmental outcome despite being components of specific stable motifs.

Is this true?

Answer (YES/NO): NO